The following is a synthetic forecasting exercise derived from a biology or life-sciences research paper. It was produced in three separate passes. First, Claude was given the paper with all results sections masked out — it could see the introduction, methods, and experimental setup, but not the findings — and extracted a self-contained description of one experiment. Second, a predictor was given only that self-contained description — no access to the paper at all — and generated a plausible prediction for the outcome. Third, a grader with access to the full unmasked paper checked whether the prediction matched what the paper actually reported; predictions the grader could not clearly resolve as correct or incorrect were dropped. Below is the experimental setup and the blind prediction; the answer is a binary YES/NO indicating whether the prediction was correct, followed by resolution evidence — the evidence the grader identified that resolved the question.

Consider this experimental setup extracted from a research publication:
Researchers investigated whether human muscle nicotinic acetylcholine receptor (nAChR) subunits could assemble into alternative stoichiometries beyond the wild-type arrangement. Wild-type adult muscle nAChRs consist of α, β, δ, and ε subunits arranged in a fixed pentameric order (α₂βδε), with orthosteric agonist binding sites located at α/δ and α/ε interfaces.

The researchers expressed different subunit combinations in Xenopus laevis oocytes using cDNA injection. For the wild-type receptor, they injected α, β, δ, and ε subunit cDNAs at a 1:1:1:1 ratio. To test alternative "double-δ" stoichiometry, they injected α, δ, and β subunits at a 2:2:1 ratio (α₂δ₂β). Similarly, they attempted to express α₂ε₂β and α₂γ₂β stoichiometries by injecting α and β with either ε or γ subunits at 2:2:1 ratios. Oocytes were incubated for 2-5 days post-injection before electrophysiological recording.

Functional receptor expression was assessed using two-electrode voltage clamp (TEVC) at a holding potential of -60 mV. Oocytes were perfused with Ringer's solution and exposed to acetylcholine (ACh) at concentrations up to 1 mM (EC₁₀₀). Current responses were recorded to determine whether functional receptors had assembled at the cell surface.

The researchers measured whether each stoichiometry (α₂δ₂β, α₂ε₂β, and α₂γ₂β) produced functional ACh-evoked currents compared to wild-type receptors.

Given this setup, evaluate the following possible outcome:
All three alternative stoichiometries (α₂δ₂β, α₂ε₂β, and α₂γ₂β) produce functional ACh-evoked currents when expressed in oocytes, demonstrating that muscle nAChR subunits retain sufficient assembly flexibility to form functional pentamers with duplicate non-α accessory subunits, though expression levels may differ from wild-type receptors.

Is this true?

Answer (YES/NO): NO